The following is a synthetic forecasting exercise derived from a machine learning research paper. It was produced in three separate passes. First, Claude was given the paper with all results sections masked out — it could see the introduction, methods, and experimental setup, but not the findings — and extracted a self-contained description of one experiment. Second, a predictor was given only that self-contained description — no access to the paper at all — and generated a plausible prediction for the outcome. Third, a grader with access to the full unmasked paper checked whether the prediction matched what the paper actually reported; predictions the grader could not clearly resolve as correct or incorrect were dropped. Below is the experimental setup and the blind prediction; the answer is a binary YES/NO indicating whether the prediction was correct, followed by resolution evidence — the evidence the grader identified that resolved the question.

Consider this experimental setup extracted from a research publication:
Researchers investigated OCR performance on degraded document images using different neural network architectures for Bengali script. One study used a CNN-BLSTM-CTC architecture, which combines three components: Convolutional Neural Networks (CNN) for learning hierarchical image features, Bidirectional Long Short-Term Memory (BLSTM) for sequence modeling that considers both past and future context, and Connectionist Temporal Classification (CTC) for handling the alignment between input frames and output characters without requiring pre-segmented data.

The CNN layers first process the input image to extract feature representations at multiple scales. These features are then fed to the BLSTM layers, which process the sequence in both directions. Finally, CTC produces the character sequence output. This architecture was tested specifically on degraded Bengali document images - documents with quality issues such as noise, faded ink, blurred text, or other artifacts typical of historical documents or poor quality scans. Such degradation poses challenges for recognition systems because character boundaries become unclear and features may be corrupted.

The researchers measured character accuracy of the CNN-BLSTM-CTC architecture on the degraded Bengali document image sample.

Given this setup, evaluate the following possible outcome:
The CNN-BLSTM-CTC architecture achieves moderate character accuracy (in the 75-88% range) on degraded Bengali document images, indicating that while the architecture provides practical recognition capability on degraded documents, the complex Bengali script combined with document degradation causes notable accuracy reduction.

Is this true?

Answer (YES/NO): NO